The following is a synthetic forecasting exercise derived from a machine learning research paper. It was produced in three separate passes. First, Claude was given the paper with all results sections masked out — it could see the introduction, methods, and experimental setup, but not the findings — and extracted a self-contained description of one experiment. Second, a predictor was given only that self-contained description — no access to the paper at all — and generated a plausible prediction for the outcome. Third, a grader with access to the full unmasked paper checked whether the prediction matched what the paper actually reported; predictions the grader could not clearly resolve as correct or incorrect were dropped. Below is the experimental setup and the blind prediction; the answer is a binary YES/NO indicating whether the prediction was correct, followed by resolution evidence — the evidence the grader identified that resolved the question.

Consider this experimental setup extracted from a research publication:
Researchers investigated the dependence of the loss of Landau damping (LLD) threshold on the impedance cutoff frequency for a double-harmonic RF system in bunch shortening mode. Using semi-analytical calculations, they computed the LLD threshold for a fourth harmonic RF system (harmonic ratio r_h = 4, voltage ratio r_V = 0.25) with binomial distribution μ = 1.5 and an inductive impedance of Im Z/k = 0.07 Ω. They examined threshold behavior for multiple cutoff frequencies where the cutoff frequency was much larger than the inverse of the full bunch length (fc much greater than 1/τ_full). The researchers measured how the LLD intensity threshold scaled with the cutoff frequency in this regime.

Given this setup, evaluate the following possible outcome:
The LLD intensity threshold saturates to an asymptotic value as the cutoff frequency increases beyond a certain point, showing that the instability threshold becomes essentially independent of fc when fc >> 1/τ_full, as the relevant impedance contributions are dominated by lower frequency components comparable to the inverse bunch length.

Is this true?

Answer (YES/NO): NO